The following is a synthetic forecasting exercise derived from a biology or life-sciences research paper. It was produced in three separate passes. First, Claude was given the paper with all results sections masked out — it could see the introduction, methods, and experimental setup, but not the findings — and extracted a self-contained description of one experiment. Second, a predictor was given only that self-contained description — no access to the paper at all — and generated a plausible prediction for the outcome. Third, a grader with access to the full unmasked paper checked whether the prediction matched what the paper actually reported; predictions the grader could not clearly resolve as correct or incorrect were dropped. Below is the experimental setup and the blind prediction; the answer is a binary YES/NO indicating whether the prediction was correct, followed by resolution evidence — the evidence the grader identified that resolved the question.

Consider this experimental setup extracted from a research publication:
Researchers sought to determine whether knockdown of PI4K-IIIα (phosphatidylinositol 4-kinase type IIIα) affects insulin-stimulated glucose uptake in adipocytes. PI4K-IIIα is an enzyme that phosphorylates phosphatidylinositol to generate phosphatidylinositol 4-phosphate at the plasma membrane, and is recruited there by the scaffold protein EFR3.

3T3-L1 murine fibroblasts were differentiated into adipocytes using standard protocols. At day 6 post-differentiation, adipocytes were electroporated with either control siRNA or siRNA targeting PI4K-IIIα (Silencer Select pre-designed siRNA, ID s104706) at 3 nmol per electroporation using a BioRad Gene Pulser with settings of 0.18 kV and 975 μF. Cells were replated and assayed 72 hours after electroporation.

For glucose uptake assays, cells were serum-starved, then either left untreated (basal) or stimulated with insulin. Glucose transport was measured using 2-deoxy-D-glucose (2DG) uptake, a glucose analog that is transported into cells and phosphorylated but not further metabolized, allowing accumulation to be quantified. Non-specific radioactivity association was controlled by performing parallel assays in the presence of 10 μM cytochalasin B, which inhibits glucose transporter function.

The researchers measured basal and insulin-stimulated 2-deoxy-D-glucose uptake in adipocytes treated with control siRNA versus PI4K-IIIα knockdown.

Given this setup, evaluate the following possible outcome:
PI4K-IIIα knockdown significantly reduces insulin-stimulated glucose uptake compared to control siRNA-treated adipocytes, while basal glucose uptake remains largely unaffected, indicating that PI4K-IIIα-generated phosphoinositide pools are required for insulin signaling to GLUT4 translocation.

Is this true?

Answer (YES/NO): NO